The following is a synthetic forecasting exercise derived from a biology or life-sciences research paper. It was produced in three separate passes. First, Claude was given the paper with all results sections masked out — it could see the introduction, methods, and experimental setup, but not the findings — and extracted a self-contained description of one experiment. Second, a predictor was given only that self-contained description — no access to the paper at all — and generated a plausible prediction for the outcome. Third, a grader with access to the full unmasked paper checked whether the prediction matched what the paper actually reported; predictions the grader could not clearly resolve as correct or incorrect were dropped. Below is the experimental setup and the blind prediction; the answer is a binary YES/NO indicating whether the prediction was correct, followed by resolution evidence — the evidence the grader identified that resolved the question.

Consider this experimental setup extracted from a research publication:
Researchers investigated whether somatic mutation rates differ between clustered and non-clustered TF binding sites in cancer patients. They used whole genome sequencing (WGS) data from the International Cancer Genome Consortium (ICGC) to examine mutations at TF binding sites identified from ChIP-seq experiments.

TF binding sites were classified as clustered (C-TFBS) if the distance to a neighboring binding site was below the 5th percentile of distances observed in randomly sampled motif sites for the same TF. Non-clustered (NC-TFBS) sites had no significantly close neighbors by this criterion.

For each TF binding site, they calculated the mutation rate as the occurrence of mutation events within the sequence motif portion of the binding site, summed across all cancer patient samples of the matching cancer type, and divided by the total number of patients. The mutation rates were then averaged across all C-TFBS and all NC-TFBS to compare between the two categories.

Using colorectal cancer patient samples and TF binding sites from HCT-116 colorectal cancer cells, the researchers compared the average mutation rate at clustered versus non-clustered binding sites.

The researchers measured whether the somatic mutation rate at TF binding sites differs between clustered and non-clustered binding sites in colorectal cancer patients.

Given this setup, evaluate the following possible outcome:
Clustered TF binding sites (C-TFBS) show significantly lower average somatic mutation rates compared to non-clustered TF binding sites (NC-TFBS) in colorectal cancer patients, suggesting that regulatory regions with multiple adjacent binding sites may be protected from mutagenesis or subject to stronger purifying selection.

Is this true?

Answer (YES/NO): NO